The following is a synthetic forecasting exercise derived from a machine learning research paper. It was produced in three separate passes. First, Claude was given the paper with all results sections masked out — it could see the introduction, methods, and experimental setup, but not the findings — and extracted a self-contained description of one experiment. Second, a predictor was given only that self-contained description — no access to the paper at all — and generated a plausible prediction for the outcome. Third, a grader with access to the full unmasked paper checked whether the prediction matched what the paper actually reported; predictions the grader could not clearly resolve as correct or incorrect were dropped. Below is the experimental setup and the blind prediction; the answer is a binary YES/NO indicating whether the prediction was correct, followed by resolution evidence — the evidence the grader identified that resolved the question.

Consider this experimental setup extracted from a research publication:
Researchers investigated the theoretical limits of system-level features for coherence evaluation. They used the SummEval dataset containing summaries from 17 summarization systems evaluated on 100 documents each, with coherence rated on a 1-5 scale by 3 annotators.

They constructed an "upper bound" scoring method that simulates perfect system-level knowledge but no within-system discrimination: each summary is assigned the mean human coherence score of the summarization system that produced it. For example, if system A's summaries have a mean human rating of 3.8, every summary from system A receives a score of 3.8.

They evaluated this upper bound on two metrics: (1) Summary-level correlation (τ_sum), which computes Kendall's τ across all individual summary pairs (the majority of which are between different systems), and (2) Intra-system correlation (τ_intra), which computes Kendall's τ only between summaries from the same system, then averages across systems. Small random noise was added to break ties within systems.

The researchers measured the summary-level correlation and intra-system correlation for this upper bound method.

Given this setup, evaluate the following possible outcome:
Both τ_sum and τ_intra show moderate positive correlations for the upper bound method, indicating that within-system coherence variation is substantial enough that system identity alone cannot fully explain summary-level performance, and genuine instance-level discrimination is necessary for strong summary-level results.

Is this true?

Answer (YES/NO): NO